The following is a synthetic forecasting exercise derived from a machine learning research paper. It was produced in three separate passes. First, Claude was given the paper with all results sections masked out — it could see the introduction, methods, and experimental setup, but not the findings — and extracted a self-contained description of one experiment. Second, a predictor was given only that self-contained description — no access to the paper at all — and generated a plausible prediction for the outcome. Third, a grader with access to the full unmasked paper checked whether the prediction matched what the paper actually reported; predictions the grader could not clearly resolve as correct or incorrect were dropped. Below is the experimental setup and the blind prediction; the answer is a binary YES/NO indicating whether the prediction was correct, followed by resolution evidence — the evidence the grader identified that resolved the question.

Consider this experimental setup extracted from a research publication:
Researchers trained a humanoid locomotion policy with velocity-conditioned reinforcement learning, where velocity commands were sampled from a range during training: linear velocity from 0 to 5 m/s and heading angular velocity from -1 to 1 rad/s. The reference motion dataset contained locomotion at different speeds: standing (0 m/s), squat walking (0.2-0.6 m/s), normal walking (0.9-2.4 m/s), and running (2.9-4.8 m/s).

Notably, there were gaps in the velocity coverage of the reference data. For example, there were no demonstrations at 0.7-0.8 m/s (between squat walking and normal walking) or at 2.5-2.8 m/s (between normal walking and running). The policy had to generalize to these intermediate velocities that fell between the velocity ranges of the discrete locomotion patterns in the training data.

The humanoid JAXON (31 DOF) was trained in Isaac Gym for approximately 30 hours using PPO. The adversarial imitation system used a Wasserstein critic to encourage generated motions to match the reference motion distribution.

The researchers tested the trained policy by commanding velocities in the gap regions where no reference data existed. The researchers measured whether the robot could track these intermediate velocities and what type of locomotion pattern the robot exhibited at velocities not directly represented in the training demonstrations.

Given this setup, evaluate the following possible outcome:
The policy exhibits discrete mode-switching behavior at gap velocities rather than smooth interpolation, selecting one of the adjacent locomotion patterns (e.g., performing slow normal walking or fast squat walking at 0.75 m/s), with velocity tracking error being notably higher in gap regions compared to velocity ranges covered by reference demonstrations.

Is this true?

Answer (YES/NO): NO